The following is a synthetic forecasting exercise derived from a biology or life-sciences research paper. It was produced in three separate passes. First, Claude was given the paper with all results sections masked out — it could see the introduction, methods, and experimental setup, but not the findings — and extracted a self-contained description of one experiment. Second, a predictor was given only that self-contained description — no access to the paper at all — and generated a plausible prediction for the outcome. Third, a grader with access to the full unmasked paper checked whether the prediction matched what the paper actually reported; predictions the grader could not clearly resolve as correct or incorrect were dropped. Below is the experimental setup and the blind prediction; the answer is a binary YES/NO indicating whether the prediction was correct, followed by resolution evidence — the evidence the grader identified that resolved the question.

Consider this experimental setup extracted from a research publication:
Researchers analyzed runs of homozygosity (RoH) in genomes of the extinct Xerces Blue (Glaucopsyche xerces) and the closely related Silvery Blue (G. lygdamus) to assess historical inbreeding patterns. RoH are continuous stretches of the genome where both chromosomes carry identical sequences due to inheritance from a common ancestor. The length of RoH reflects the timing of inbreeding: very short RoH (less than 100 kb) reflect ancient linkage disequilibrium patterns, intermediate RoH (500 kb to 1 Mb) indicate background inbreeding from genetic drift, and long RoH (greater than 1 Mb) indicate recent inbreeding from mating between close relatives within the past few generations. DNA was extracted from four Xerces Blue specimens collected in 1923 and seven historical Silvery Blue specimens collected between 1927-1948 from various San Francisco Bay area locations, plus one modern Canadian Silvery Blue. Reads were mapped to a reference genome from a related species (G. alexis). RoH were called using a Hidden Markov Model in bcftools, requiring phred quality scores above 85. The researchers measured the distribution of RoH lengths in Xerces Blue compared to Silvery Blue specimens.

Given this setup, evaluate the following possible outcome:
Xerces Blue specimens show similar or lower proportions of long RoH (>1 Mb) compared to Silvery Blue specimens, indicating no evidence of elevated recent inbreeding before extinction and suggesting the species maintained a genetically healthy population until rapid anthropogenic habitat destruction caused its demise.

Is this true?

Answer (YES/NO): NO